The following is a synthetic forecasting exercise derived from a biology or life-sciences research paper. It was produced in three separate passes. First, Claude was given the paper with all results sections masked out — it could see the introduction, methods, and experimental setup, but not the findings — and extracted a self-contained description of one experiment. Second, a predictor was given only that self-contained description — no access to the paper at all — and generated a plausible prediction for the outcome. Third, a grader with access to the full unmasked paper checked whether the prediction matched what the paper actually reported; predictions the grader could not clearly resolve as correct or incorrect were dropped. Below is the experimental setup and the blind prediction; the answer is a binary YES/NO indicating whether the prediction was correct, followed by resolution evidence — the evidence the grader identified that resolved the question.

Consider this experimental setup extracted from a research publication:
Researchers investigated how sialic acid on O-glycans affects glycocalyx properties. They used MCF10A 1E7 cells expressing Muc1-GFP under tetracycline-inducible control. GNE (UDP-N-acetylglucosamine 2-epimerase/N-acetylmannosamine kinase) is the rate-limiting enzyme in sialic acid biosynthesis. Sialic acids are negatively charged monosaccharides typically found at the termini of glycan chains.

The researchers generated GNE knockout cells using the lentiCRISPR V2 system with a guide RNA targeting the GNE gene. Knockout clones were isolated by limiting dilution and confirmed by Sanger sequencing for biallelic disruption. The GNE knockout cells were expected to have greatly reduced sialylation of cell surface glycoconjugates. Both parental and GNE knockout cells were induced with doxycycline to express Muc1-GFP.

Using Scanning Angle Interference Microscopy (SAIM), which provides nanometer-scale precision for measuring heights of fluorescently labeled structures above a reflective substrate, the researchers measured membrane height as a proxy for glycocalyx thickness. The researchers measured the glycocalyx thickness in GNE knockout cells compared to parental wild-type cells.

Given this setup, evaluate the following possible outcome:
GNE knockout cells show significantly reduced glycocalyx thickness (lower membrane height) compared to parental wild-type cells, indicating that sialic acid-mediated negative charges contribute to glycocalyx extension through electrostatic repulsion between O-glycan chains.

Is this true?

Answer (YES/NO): YES